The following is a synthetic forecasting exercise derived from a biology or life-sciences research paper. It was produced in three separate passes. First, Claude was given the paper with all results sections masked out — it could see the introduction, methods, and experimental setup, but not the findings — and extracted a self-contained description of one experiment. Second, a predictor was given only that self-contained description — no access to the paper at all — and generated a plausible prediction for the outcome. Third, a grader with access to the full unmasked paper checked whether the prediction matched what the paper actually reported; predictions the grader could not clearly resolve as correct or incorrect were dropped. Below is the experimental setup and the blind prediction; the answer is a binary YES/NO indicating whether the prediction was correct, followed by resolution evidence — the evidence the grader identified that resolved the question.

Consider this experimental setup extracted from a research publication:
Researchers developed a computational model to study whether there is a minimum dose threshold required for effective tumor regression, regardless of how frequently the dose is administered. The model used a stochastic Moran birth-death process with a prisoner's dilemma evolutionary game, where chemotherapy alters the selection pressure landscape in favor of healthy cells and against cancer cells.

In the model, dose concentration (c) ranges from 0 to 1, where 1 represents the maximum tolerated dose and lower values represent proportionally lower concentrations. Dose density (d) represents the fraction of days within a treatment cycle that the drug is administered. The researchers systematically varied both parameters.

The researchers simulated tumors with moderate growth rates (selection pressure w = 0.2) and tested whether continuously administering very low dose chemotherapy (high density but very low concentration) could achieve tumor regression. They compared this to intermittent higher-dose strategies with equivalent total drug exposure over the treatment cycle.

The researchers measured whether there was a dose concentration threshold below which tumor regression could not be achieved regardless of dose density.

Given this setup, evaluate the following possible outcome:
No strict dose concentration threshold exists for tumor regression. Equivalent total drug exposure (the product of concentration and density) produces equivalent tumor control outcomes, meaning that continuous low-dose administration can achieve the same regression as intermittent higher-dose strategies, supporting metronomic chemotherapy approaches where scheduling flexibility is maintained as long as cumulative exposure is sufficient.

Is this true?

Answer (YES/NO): NO